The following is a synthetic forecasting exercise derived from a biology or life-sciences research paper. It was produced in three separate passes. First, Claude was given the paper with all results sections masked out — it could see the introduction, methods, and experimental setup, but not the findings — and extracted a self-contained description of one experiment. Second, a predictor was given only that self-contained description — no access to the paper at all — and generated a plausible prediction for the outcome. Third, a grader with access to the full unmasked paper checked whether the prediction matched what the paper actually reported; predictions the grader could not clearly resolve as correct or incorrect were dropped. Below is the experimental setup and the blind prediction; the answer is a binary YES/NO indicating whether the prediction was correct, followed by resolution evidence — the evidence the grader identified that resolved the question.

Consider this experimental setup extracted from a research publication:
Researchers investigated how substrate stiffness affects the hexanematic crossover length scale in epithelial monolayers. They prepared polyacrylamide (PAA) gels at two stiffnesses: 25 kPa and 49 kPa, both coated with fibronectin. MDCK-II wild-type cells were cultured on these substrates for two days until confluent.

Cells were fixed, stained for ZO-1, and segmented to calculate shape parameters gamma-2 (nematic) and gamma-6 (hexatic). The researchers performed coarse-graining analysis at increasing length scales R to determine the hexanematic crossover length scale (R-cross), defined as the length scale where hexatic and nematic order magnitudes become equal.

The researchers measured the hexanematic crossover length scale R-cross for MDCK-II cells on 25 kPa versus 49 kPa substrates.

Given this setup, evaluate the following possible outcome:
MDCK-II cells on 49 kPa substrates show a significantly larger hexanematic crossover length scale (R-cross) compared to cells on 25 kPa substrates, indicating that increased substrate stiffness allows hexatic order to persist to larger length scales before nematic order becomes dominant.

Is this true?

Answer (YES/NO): NO